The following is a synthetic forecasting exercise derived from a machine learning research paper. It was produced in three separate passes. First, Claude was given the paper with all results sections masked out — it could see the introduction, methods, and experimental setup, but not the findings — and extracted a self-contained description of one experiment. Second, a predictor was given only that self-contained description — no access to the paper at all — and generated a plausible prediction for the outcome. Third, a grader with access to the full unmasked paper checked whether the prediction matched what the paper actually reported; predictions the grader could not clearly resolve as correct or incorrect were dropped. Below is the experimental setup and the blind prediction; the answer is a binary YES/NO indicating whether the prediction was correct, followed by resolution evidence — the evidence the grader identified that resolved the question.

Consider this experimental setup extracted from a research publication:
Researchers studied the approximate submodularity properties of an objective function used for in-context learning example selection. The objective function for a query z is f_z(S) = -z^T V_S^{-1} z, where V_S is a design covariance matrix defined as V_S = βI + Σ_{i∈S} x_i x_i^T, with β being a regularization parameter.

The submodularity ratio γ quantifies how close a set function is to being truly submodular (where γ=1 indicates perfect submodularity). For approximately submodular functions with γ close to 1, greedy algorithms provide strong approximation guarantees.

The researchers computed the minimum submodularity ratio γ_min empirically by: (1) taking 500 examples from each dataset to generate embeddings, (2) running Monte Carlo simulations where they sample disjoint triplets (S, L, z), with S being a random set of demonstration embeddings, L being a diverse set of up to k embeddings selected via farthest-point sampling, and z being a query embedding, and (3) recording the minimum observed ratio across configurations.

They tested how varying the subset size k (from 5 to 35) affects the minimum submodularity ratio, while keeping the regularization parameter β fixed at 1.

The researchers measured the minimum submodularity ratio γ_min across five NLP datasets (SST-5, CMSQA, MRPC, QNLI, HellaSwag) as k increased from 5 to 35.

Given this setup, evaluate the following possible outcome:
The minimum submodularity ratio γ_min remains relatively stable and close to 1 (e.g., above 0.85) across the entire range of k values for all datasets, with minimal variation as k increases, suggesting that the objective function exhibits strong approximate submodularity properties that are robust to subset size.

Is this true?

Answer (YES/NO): NO